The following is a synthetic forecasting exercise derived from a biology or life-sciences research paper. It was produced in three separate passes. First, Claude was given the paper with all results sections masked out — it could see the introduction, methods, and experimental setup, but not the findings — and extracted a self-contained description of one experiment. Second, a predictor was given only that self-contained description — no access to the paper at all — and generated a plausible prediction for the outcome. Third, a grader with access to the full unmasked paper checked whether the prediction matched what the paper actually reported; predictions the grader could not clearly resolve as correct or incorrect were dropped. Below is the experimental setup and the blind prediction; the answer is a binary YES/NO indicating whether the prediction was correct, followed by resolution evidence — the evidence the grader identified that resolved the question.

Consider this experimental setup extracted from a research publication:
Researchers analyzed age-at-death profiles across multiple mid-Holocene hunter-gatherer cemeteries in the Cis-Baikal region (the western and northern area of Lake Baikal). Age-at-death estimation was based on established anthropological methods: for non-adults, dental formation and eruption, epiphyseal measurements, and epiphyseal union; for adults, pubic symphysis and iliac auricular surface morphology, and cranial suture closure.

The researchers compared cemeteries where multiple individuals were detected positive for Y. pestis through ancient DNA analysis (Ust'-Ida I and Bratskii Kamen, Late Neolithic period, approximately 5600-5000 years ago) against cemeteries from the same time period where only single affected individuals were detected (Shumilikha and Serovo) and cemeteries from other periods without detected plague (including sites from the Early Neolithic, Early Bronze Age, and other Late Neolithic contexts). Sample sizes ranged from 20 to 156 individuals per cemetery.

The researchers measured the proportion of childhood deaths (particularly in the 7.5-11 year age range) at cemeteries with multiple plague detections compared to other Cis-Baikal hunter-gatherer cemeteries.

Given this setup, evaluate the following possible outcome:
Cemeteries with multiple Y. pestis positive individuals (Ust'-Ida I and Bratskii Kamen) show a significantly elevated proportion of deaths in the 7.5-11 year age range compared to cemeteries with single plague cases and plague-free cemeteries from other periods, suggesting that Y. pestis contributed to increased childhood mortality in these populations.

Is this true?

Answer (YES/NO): YES